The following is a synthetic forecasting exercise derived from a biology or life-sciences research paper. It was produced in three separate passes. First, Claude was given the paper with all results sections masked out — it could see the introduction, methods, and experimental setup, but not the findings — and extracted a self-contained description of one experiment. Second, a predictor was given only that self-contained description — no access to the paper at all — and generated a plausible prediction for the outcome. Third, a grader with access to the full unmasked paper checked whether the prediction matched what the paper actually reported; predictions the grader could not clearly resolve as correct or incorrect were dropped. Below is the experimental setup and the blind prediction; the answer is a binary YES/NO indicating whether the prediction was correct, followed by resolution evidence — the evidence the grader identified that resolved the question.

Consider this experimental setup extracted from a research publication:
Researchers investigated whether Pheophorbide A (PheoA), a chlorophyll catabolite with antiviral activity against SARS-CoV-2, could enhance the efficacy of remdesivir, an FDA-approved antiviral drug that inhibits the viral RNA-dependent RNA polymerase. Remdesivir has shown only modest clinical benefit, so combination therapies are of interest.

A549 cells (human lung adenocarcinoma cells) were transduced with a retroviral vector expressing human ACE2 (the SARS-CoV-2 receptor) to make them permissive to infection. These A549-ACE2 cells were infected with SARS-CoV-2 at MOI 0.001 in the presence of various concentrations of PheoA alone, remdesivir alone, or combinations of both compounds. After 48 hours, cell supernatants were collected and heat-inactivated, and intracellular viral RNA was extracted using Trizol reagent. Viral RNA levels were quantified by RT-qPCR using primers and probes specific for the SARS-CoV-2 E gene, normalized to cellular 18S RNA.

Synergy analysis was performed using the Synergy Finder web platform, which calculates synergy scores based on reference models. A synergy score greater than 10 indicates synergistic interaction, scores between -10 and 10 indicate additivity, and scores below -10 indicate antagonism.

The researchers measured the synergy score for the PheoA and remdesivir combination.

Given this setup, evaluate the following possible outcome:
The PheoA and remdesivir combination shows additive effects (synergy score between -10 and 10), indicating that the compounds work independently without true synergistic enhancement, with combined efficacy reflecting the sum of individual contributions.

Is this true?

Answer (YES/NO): YES